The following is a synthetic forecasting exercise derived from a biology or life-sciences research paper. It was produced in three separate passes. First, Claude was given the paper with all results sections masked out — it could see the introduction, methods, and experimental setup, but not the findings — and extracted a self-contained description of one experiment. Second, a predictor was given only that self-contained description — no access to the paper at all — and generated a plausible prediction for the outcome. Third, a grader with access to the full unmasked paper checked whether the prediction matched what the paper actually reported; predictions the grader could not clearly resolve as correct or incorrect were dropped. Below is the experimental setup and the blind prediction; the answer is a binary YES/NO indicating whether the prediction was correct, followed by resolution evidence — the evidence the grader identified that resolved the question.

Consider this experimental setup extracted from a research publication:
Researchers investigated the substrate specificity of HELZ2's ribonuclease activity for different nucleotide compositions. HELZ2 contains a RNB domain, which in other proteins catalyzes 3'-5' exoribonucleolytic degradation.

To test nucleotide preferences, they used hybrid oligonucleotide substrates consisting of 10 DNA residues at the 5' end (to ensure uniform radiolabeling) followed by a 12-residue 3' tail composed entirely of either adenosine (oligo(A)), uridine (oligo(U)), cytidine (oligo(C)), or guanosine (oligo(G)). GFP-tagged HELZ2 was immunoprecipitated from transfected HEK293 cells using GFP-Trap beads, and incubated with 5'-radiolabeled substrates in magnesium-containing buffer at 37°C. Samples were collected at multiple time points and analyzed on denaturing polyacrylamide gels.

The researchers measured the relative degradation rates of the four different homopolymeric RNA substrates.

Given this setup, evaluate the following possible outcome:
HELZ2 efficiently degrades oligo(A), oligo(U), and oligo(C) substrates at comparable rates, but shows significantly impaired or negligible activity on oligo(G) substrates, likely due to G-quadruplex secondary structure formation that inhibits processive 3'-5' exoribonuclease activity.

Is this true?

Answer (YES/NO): NO